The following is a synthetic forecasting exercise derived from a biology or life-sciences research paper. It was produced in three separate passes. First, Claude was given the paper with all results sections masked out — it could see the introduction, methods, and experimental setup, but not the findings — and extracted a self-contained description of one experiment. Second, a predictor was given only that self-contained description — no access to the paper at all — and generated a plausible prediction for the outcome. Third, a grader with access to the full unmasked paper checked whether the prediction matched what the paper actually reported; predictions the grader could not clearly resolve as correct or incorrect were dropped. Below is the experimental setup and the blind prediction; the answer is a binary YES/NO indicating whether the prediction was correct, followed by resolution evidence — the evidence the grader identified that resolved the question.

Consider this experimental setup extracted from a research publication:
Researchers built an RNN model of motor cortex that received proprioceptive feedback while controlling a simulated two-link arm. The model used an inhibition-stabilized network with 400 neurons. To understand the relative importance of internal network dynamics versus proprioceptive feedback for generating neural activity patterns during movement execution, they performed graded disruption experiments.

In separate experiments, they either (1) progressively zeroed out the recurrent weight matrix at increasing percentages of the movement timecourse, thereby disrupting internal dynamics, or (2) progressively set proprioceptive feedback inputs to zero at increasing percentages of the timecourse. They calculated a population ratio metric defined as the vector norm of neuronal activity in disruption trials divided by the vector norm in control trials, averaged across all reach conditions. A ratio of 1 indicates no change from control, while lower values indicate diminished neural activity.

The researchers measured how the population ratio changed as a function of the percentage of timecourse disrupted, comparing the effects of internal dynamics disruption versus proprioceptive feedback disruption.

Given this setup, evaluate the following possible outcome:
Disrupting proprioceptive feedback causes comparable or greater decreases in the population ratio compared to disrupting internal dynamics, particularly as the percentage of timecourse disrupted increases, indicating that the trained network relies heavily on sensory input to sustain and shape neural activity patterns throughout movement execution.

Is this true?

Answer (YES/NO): NO